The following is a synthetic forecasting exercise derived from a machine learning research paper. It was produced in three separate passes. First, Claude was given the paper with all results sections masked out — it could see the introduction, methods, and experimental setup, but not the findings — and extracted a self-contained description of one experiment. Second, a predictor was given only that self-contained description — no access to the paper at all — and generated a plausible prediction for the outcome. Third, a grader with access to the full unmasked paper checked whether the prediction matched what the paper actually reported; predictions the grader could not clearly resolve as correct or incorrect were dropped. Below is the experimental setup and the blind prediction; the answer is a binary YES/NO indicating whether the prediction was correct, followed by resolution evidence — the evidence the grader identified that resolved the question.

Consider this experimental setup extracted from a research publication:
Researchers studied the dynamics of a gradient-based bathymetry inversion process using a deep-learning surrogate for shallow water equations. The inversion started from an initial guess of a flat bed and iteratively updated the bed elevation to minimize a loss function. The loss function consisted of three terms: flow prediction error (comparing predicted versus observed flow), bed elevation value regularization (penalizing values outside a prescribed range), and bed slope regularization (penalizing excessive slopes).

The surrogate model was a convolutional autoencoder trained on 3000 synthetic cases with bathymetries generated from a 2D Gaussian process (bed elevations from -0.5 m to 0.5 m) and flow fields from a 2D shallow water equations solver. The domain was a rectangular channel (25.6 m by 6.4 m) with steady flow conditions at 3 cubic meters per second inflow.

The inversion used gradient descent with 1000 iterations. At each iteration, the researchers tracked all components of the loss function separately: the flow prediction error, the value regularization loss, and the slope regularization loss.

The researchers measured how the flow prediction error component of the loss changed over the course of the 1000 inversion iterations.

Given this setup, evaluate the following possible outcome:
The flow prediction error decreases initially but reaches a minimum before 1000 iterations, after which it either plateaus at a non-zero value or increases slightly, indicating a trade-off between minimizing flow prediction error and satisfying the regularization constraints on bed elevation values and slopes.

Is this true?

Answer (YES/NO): YES